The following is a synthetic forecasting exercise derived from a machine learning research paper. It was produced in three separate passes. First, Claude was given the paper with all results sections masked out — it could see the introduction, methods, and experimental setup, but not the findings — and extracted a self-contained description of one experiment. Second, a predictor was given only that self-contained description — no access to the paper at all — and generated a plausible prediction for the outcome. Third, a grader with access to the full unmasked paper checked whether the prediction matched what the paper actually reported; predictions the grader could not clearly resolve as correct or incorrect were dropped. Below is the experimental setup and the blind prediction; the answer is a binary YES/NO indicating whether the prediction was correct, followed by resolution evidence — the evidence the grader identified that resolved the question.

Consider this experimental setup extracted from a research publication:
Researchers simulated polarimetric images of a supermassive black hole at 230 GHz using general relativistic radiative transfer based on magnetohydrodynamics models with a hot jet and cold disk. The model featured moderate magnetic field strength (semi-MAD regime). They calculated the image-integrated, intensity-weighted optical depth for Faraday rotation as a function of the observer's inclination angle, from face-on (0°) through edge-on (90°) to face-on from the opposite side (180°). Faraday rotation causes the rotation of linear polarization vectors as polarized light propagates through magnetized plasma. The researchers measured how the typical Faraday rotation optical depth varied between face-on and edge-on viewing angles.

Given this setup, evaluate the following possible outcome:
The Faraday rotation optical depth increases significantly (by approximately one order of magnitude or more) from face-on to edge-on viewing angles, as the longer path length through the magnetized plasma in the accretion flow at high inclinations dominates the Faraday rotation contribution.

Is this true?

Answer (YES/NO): YES